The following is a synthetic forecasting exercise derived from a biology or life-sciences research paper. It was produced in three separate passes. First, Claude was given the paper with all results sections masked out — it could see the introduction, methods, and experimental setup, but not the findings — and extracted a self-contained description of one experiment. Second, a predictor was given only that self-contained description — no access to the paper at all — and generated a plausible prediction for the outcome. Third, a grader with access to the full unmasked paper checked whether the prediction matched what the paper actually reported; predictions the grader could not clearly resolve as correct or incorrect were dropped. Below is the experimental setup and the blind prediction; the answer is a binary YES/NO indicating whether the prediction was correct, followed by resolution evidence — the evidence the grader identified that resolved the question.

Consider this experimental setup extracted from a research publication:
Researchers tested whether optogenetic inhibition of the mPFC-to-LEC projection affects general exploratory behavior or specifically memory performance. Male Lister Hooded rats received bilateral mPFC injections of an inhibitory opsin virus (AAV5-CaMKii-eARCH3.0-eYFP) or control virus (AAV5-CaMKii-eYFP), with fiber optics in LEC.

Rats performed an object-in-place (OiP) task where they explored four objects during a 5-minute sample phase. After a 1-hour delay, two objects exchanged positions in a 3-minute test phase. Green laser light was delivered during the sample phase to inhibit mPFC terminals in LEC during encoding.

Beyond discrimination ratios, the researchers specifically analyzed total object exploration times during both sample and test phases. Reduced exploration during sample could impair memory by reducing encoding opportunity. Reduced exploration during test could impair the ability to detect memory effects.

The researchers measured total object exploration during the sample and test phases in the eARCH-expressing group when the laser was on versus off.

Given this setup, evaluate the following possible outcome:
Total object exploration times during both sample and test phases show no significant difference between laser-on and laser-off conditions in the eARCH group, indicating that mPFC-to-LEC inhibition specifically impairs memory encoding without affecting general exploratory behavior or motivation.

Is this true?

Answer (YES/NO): YES